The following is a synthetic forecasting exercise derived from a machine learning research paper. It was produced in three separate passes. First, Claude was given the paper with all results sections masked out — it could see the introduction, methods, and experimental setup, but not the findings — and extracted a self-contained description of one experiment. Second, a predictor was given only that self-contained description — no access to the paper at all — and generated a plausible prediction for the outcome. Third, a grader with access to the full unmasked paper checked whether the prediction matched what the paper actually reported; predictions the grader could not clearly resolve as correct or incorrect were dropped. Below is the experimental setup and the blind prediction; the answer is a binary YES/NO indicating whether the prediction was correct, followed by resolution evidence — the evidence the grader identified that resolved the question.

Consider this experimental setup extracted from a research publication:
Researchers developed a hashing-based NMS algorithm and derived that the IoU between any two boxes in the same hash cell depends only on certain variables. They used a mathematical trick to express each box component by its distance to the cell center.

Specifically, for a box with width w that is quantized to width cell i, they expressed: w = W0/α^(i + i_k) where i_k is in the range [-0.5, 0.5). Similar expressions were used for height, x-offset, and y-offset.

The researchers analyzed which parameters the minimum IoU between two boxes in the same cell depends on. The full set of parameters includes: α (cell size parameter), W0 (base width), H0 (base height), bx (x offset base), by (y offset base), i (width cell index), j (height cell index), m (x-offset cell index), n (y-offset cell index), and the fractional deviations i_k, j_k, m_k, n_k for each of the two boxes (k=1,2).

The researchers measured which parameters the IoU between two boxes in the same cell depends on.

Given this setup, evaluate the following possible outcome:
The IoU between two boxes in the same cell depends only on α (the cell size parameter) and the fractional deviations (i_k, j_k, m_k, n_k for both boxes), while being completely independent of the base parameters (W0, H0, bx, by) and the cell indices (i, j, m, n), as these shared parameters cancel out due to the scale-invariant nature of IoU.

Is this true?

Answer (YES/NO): YES